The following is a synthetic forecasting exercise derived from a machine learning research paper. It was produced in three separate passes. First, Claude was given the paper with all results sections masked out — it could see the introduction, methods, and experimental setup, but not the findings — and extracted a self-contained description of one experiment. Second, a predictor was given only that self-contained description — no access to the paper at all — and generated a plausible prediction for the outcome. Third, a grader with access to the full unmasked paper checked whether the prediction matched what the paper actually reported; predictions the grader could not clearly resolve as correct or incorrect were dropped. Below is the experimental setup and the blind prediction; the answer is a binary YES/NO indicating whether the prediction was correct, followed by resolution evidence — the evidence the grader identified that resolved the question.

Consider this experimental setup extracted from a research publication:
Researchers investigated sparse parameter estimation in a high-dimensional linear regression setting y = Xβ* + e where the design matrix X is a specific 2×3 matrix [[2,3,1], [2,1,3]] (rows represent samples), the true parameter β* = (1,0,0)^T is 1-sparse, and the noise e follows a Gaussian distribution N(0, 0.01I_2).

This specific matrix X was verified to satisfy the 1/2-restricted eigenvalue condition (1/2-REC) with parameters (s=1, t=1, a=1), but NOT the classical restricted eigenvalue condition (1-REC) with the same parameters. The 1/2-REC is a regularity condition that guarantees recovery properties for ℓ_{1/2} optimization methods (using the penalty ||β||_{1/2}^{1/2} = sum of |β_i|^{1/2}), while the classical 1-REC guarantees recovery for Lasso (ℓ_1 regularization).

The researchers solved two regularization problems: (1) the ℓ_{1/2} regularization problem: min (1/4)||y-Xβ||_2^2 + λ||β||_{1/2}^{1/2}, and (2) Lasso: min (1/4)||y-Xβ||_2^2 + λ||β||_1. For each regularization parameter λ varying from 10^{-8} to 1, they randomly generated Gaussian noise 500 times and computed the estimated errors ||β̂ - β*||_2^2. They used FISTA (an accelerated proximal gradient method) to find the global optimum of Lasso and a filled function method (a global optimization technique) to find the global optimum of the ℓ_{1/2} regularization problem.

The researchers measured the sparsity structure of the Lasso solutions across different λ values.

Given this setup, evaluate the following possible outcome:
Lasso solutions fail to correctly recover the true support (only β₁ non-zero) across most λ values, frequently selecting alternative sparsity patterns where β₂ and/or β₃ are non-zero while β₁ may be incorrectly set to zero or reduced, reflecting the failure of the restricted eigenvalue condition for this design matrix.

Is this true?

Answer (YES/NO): YES